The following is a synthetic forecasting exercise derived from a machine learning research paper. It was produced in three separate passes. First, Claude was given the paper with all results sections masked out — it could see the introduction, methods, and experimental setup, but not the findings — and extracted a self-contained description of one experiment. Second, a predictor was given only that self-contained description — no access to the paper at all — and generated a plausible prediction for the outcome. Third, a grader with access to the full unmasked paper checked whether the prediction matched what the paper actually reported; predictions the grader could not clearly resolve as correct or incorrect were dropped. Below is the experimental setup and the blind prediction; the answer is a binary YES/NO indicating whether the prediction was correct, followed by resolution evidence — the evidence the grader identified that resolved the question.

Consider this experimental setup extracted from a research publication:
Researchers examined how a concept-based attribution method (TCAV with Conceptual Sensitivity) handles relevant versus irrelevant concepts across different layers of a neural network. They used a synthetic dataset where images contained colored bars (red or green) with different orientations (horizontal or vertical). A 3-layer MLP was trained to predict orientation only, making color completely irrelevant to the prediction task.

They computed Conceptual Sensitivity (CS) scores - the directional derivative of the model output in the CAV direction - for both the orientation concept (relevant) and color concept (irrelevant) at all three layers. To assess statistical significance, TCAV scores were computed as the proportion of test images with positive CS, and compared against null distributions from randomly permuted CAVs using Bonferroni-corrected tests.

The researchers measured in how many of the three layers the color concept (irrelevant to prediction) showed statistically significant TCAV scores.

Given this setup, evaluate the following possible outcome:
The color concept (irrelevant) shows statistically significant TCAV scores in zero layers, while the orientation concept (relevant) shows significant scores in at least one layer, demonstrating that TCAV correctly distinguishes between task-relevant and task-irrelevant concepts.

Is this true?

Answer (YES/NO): NO